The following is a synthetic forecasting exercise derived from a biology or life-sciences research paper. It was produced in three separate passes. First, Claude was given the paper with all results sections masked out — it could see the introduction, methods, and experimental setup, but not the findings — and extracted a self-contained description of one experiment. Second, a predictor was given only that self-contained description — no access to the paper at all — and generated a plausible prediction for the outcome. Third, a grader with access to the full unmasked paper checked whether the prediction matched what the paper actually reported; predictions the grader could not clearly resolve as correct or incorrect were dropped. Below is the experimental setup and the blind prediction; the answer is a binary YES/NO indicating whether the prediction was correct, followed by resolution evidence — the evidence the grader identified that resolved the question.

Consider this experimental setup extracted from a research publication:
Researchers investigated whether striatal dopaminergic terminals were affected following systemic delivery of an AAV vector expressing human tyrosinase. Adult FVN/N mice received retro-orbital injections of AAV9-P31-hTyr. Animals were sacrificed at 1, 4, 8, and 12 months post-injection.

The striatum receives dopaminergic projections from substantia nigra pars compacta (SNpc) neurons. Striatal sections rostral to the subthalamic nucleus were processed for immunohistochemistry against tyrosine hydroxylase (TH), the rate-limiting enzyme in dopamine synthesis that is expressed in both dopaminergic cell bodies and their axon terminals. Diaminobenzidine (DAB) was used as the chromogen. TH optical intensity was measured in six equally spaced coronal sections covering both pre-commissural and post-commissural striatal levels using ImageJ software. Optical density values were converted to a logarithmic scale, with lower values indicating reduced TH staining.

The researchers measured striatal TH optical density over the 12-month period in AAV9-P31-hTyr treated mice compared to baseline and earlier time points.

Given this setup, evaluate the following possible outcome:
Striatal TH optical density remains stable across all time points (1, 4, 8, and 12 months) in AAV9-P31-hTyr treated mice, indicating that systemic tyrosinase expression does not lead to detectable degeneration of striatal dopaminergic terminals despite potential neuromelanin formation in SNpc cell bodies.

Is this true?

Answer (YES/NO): NO